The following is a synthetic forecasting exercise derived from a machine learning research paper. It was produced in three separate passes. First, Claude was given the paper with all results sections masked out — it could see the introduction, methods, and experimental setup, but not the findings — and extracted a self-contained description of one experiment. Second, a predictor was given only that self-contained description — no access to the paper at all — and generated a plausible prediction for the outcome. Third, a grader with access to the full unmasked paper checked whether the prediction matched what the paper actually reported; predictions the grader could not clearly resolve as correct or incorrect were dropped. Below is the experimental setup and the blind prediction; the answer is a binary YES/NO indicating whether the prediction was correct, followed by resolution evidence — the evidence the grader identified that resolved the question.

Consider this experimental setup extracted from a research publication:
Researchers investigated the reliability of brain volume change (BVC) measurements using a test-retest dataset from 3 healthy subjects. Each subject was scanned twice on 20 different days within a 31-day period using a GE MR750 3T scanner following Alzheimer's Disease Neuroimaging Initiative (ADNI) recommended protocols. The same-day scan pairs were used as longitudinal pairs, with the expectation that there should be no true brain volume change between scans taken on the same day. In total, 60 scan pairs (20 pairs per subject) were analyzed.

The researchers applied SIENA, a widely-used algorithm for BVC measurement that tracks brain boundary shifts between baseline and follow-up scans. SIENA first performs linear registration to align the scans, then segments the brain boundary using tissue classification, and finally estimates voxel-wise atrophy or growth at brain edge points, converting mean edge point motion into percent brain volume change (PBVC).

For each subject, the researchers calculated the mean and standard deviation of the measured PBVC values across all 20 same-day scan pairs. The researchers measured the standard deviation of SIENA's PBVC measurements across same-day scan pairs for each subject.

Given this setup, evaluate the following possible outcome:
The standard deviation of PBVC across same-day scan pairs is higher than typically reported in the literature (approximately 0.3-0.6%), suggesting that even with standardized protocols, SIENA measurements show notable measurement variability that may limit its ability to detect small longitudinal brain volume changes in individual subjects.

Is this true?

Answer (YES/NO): NO